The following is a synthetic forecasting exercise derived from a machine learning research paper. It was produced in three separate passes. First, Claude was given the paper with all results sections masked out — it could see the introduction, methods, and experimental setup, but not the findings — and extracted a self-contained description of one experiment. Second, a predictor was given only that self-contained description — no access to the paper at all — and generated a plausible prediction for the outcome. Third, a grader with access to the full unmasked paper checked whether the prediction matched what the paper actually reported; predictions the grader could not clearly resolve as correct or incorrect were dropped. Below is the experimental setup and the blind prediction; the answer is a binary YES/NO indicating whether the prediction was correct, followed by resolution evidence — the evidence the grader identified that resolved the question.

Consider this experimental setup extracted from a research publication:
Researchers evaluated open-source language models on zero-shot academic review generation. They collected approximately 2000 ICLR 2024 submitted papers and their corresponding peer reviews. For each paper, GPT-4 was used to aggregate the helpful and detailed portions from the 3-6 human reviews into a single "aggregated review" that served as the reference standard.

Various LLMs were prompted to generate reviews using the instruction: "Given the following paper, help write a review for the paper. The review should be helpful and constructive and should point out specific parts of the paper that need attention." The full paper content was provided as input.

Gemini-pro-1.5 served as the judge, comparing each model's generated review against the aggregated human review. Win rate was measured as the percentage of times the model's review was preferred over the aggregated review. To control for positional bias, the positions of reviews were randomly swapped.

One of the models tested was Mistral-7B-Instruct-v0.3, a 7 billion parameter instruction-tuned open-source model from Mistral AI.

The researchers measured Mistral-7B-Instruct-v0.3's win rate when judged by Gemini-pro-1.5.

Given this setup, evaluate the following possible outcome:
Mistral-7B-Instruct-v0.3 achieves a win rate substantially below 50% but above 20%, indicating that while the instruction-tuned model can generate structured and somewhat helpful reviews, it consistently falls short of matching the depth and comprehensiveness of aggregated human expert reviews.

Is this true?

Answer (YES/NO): NO